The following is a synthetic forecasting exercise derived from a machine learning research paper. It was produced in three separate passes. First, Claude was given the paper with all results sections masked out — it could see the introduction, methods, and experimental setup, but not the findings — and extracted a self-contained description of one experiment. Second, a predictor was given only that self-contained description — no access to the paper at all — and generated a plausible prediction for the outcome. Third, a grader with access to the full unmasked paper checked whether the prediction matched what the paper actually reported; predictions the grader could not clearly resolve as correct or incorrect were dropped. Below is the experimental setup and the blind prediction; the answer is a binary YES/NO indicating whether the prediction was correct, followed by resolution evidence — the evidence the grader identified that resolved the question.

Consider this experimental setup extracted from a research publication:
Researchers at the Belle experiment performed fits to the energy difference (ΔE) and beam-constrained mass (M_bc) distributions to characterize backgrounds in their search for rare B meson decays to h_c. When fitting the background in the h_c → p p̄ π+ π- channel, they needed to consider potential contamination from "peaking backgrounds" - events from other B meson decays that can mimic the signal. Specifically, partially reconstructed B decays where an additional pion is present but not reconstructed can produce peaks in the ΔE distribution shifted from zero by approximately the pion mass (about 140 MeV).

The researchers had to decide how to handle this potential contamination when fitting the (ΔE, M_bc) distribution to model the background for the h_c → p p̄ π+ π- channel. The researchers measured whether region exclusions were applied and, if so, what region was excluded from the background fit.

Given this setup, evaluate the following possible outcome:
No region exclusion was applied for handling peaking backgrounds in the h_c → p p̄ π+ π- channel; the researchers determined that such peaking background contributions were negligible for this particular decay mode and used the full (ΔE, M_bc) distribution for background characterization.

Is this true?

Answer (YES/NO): NO